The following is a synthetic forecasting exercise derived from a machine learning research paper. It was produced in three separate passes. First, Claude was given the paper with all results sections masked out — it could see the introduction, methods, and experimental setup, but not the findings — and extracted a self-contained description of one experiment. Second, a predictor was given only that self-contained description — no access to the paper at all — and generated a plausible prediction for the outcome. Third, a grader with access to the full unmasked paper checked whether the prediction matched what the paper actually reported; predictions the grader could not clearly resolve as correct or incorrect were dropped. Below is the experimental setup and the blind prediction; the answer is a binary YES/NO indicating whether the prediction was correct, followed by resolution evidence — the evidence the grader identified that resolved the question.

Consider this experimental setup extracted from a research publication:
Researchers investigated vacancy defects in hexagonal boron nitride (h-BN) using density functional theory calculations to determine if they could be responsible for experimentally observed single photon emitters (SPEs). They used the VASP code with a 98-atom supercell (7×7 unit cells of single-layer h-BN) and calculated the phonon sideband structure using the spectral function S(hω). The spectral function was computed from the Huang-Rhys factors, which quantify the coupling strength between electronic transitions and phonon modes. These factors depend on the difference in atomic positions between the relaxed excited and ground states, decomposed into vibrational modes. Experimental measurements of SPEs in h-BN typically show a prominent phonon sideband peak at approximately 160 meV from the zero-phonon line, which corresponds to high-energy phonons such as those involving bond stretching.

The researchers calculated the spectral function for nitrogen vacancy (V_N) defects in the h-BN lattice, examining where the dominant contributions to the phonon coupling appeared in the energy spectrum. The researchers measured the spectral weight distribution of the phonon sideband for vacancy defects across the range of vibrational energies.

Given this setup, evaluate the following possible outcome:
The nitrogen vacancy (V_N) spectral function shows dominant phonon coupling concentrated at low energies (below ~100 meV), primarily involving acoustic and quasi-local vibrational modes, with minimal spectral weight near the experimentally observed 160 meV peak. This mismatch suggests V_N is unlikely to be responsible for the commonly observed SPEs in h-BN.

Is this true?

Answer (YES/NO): YES